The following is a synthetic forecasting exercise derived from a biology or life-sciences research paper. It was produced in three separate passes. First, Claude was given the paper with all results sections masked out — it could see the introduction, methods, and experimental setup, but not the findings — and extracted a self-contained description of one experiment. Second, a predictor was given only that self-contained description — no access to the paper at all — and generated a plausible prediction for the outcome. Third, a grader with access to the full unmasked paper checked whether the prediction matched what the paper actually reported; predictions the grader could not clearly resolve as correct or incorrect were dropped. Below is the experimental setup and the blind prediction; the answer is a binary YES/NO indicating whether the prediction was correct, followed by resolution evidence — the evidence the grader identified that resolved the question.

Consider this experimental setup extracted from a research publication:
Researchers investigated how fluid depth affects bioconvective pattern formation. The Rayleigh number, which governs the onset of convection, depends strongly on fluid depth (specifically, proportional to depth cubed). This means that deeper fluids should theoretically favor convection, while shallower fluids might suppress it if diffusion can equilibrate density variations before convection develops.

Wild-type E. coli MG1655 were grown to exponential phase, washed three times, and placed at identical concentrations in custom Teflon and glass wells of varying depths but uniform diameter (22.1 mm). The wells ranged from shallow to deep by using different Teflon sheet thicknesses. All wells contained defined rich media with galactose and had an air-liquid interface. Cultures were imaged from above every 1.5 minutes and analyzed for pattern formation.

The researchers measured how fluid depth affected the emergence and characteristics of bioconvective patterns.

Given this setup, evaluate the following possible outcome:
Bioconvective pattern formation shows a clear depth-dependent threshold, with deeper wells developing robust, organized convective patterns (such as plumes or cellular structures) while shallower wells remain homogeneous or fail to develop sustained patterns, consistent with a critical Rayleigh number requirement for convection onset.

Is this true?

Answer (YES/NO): NO